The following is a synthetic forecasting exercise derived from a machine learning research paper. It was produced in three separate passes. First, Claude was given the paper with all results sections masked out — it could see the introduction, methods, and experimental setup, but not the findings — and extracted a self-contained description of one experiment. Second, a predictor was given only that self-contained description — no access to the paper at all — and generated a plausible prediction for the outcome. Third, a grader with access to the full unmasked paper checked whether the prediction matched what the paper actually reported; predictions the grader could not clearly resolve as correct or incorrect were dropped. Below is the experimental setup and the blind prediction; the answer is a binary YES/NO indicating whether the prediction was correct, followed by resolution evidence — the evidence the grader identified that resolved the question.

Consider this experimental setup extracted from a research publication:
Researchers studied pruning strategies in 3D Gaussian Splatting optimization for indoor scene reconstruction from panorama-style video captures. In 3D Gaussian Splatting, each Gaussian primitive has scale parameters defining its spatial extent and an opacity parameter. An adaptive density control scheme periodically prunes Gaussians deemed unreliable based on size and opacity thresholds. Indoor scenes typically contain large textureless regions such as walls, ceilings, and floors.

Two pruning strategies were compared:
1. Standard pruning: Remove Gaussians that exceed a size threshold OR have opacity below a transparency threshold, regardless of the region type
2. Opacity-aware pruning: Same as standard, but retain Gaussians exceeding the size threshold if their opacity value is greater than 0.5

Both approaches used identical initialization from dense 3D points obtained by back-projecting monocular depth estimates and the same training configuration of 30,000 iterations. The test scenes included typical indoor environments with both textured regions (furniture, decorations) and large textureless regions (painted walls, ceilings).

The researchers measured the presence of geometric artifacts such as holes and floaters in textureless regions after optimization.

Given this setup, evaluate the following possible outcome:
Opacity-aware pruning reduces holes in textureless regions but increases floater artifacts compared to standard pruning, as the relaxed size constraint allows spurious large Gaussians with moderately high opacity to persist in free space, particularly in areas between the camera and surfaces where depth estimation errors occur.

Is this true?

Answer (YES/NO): NO